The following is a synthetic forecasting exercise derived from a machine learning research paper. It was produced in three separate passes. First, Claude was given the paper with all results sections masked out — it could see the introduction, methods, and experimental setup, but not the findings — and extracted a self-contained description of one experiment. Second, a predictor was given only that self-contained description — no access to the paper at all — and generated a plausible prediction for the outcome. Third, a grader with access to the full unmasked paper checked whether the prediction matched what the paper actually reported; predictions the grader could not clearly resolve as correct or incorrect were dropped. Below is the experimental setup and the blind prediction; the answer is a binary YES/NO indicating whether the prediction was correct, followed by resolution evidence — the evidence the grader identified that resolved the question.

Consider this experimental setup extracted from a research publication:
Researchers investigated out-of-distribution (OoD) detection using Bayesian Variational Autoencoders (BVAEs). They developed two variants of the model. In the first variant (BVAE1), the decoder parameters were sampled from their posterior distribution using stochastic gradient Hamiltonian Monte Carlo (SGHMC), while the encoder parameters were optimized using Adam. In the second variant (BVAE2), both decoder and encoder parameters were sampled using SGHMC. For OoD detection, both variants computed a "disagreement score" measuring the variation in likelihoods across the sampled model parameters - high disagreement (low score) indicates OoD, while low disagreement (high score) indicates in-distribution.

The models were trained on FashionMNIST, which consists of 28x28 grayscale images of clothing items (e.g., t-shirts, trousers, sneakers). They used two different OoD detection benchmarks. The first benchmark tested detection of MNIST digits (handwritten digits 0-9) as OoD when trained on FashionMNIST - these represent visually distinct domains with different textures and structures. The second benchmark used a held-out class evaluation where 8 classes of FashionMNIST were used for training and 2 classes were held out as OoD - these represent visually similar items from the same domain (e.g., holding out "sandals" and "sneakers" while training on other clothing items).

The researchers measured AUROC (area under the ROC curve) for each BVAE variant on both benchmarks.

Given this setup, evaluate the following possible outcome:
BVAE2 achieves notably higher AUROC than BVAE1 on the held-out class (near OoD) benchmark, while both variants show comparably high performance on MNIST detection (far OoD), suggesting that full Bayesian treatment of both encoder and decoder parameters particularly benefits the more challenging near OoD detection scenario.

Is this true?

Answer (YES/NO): NO